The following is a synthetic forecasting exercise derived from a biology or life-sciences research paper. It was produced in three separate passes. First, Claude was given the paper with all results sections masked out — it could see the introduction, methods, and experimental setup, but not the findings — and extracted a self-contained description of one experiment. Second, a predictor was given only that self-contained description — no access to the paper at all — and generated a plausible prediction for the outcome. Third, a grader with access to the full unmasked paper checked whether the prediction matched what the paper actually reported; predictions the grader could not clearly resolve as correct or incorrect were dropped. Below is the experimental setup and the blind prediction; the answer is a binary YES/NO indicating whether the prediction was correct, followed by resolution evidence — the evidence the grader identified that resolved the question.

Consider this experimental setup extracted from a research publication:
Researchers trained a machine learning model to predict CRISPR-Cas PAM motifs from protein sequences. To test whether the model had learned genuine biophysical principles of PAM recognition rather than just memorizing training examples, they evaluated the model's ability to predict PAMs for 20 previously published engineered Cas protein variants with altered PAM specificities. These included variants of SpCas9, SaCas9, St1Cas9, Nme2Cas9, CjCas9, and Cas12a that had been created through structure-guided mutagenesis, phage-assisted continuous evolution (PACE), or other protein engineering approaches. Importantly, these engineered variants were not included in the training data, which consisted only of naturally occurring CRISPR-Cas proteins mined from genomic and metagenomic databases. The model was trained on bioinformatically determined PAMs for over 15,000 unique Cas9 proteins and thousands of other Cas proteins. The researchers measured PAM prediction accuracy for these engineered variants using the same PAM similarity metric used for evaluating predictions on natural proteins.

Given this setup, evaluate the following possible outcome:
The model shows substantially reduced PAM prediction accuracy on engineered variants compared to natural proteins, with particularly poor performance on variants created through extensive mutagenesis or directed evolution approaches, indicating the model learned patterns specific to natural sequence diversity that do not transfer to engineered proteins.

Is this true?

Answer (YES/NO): YES